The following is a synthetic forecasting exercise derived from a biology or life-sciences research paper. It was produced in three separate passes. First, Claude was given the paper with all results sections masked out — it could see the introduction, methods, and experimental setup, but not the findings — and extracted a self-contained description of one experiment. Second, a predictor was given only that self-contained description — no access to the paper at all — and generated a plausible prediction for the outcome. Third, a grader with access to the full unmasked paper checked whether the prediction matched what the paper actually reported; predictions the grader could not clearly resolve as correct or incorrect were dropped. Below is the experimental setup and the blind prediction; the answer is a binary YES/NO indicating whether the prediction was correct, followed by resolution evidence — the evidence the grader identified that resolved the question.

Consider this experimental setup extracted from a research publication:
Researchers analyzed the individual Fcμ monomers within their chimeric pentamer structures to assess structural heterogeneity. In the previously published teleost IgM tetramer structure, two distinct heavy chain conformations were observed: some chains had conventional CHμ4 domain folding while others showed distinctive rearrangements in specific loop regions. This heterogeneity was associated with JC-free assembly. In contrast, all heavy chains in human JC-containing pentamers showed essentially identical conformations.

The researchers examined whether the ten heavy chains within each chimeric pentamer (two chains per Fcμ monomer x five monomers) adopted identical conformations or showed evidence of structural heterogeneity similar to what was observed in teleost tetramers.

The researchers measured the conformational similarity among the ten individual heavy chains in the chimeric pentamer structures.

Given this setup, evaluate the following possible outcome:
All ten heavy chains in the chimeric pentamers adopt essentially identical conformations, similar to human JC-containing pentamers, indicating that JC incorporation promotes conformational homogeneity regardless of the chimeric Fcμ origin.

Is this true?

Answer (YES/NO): NO